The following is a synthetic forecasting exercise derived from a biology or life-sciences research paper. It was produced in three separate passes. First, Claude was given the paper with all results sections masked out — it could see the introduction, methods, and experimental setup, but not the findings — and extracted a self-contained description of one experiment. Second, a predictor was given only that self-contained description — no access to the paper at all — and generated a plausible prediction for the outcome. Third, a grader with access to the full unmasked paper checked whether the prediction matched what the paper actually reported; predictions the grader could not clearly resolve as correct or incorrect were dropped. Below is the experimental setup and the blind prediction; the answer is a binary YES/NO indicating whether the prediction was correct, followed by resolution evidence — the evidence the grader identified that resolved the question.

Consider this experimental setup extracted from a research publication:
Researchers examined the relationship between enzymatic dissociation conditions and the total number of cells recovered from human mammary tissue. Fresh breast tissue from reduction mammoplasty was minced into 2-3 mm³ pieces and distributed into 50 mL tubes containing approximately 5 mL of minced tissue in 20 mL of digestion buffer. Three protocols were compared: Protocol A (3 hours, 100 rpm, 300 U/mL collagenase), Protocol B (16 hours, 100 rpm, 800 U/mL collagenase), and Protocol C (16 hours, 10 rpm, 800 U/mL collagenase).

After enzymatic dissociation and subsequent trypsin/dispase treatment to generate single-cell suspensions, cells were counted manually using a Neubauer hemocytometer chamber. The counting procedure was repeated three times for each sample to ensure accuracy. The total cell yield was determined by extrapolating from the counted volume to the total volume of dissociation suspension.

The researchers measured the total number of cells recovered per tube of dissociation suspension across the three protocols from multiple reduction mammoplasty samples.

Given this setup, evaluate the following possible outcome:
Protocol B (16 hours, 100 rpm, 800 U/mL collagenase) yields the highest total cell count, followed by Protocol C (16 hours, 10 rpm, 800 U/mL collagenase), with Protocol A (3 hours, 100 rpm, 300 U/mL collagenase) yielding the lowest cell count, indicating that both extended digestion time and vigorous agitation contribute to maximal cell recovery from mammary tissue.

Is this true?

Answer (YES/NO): NO